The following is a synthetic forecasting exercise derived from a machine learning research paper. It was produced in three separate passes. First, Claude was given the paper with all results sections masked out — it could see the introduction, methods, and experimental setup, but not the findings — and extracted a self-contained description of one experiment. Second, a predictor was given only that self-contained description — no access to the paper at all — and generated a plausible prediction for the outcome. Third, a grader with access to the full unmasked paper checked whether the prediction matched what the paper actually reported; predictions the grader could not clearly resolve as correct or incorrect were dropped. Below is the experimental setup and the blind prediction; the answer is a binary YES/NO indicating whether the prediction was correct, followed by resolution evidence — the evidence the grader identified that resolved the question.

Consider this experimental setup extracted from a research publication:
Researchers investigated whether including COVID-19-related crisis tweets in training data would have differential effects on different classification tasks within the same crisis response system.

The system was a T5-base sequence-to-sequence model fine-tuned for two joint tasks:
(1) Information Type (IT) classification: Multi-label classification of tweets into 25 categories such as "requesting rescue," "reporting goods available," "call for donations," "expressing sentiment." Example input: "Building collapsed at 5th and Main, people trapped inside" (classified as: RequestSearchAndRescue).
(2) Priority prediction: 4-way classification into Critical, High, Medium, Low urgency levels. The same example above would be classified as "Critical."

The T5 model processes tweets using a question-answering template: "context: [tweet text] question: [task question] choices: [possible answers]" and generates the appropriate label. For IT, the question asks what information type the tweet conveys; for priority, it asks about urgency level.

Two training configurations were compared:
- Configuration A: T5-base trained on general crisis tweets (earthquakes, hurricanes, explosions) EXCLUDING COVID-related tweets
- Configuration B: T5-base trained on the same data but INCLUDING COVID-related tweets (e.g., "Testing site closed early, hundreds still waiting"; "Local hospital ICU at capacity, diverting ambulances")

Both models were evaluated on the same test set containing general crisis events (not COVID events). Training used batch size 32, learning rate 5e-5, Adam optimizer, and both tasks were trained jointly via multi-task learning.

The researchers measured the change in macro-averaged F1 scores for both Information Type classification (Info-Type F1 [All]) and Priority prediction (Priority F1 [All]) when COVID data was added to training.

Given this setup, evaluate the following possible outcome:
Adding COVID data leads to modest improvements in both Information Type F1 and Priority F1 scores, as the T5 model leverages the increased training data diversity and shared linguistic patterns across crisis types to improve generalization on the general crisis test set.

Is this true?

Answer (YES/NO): NO